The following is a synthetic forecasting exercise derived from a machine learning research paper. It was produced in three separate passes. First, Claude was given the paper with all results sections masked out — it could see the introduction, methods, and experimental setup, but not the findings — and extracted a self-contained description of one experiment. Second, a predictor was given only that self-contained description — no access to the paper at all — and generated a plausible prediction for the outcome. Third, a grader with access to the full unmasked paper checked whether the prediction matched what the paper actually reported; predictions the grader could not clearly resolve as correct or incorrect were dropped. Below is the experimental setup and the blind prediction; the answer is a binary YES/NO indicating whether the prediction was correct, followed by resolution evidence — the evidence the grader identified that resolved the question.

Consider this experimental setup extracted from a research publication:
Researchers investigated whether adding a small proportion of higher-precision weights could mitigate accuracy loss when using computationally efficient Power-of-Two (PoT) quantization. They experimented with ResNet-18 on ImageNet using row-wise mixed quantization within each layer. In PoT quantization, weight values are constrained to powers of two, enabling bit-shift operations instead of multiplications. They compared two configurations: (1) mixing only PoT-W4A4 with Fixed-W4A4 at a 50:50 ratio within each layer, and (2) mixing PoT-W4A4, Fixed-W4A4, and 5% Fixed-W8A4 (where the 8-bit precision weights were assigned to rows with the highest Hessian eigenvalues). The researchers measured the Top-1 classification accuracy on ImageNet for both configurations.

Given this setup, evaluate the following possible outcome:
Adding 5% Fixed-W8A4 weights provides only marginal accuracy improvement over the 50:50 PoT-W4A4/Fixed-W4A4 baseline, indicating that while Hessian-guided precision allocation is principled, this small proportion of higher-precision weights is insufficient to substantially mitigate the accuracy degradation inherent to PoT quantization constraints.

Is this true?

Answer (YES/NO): NO